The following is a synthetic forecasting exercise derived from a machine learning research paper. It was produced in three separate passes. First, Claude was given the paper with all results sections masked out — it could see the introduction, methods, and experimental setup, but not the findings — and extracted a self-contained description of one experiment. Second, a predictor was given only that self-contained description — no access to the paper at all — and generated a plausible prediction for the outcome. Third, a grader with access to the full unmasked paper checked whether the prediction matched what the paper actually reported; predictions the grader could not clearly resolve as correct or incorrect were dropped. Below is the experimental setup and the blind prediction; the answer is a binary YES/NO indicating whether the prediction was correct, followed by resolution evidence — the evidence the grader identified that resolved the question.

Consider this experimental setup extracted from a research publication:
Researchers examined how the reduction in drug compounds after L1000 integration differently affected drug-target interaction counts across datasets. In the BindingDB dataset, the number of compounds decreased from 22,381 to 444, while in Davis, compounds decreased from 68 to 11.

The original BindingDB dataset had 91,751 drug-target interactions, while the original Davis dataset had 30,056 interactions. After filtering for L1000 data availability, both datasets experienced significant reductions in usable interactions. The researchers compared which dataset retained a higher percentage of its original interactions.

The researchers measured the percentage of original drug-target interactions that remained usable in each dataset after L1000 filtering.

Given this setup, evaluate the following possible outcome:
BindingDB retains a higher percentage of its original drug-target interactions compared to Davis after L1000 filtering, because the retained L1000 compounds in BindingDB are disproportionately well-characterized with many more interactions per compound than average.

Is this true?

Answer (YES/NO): YES